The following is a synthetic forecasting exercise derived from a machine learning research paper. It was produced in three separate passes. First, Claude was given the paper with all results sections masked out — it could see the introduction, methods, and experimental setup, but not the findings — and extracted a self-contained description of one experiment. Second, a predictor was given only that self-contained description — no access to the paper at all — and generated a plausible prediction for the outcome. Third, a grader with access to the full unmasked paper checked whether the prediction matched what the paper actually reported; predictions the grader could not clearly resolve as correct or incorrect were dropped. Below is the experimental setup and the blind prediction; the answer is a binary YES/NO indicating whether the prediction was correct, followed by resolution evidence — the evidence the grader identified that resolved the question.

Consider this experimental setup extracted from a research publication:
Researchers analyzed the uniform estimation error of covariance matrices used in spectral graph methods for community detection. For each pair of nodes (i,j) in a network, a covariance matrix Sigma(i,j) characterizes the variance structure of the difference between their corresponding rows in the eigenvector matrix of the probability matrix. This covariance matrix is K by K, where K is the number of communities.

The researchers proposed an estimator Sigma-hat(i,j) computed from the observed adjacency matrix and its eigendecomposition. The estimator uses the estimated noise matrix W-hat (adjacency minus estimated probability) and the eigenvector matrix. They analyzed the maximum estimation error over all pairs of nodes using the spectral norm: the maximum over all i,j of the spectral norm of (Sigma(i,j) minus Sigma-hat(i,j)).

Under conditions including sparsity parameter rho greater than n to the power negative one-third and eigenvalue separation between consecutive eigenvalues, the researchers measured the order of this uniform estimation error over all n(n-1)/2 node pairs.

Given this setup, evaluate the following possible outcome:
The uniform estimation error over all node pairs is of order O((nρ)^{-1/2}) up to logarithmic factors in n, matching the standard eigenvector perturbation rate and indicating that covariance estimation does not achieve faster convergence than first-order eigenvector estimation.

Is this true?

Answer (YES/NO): NO